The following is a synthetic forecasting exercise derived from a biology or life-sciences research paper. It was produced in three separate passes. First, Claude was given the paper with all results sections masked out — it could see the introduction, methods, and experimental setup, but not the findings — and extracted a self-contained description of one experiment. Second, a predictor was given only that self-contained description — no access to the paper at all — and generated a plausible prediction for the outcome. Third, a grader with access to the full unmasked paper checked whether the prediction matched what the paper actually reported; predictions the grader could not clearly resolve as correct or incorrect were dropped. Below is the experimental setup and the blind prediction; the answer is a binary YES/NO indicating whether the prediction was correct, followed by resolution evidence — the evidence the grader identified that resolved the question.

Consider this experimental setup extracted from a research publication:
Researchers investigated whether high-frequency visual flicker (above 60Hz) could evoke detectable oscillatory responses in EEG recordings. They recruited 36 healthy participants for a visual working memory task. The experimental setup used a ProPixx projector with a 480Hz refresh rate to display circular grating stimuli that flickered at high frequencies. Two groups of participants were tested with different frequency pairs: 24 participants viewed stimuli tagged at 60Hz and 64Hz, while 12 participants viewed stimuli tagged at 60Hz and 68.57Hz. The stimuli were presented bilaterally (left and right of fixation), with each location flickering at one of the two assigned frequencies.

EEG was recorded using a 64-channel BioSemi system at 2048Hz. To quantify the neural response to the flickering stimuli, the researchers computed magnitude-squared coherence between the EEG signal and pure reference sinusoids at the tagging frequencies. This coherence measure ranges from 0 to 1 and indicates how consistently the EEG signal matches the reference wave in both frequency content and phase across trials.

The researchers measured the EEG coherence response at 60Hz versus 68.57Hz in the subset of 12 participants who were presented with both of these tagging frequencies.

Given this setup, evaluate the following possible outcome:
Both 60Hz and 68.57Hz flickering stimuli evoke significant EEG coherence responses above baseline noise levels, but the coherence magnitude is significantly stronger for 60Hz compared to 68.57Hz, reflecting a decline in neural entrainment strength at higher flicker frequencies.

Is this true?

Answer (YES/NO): YES